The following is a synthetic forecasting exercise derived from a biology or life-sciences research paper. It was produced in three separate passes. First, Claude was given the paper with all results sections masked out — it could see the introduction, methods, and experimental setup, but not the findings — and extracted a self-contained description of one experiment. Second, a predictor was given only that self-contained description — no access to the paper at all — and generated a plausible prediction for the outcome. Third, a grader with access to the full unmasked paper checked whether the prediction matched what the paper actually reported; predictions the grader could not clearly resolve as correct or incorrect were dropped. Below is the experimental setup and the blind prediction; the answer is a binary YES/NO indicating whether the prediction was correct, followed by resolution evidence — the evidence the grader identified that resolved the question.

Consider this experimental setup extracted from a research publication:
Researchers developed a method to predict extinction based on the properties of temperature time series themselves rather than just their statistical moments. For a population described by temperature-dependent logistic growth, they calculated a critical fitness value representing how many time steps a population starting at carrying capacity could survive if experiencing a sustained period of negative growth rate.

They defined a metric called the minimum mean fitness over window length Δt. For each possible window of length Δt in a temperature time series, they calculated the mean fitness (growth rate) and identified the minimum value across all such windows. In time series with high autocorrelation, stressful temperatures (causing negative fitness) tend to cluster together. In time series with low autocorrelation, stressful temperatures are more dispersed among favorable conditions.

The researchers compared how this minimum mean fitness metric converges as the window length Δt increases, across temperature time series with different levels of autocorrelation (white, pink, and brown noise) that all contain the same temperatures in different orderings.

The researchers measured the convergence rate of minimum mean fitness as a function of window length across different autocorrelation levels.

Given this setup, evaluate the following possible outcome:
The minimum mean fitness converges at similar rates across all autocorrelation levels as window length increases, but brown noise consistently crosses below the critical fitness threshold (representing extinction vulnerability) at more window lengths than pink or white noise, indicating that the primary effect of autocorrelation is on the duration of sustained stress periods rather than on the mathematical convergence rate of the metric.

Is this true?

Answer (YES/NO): NO